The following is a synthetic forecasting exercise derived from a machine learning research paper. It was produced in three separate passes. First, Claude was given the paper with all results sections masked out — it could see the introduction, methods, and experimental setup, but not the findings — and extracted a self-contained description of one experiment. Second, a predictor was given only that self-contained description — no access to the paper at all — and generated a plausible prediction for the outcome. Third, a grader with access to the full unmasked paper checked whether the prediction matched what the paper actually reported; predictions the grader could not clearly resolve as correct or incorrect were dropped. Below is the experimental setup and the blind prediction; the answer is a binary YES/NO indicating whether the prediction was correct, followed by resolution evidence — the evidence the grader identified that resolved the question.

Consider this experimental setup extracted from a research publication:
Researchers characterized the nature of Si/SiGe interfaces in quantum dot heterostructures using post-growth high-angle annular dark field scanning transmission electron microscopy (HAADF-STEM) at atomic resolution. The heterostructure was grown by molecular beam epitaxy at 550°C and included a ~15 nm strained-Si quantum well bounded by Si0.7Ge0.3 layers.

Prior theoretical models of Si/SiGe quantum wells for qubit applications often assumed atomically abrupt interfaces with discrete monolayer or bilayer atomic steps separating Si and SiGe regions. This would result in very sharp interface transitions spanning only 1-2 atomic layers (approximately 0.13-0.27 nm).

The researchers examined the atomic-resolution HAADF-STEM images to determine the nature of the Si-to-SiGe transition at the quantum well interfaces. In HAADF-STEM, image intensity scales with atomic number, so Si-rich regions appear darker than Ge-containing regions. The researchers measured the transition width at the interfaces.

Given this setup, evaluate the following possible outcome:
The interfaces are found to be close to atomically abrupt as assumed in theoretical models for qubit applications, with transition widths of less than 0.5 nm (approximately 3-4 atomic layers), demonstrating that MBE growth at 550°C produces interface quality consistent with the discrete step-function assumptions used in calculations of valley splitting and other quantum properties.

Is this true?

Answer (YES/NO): NO